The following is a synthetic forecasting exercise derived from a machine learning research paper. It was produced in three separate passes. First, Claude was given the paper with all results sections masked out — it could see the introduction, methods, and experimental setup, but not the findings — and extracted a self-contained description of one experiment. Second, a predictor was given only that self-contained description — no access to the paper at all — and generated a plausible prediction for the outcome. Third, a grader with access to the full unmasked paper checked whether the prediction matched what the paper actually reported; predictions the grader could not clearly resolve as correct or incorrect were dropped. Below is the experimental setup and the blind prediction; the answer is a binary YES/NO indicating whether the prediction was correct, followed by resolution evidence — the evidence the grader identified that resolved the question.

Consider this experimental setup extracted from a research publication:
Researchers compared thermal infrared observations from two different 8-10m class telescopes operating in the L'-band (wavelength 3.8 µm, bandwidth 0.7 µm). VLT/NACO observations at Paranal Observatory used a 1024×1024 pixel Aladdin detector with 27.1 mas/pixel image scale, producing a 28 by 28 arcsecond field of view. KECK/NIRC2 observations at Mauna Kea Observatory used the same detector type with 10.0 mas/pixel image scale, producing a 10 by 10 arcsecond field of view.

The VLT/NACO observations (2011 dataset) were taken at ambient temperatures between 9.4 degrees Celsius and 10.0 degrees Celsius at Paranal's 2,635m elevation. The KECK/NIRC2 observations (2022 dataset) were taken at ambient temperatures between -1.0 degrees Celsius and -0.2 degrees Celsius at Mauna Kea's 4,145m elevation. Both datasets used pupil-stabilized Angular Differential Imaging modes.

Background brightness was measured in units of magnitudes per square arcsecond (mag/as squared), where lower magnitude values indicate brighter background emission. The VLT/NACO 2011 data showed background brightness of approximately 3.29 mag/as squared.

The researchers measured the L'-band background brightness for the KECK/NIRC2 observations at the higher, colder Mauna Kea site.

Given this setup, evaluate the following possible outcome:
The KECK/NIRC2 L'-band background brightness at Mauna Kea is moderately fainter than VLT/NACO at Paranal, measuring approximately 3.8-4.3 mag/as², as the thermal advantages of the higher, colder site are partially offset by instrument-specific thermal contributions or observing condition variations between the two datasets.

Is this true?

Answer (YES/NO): NO